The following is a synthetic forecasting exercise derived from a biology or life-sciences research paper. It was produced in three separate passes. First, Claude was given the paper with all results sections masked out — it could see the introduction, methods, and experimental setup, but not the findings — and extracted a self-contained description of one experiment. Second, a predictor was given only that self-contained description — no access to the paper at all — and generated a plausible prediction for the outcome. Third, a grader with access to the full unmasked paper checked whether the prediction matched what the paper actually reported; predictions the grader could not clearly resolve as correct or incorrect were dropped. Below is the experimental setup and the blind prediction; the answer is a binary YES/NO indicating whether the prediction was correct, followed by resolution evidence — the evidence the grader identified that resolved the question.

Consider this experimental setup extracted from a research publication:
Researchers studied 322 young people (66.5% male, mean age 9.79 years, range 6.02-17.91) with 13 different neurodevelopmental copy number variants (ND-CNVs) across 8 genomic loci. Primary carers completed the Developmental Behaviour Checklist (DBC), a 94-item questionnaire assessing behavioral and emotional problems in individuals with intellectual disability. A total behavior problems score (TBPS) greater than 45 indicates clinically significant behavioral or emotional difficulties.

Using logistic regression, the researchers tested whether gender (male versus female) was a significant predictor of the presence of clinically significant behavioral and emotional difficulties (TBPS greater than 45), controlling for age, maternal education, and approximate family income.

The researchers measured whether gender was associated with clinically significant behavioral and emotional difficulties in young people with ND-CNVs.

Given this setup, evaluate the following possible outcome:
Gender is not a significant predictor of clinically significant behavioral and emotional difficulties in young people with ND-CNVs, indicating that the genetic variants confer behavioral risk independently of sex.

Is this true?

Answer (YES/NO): YES